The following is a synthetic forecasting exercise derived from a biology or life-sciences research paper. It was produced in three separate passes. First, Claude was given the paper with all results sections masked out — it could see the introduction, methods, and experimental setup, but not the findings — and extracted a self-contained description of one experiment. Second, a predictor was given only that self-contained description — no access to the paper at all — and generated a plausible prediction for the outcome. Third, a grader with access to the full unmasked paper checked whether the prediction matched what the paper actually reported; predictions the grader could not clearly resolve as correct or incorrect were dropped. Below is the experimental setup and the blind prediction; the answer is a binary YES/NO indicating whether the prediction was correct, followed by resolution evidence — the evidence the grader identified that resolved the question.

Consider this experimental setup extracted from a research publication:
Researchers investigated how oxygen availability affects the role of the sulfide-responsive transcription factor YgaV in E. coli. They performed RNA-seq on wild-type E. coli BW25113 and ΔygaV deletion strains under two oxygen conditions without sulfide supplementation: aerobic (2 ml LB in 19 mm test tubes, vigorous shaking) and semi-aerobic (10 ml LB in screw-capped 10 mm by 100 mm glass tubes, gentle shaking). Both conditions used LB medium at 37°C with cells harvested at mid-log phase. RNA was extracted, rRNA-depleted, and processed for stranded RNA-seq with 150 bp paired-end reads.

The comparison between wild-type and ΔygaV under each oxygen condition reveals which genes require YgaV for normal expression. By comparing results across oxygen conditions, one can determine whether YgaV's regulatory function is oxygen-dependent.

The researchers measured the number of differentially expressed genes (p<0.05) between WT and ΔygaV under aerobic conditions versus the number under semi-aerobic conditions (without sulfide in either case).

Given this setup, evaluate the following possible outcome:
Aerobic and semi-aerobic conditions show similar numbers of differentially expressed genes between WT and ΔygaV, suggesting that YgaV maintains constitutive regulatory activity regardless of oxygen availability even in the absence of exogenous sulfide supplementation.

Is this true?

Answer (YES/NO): YES